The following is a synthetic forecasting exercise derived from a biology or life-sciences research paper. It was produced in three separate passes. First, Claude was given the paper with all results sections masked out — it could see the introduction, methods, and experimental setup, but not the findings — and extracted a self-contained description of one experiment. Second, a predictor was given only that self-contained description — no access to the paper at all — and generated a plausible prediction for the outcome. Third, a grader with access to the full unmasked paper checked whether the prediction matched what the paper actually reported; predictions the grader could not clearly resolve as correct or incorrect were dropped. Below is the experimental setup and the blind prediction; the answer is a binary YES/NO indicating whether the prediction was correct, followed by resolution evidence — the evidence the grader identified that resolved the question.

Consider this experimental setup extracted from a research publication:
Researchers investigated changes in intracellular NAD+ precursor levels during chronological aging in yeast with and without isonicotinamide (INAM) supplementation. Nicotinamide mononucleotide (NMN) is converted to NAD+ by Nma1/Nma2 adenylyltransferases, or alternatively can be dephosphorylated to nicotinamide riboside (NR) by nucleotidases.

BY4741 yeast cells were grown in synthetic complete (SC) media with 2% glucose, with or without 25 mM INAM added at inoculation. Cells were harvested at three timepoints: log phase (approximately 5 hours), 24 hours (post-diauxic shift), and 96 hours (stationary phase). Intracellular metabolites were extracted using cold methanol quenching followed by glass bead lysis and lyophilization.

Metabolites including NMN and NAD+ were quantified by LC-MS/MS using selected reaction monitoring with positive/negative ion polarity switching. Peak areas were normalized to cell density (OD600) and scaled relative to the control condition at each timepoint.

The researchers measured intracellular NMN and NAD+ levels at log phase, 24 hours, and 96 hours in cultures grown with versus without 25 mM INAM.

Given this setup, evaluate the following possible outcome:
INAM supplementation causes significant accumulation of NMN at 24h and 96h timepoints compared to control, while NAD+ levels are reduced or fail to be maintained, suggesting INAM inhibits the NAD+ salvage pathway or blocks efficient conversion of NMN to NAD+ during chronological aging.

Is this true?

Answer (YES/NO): NO